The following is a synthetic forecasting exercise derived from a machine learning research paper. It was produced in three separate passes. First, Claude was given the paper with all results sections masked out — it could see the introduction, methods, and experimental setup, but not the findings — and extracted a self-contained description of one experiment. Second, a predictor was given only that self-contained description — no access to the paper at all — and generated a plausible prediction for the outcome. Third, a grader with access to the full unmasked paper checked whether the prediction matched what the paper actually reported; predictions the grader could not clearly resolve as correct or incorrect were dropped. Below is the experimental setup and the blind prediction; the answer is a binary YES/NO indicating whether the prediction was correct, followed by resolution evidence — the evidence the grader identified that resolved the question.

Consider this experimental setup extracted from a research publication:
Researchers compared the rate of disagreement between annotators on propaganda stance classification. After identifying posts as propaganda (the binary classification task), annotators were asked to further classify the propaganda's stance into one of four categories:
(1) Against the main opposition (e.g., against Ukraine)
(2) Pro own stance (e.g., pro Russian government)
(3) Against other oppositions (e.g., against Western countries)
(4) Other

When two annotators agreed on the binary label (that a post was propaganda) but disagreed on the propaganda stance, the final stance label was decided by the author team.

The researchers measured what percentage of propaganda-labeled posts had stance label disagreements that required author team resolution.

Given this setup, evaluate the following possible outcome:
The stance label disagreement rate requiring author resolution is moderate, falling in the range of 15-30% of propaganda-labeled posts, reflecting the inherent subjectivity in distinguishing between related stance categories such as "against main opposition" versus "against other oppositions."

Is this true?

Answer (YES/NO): NO